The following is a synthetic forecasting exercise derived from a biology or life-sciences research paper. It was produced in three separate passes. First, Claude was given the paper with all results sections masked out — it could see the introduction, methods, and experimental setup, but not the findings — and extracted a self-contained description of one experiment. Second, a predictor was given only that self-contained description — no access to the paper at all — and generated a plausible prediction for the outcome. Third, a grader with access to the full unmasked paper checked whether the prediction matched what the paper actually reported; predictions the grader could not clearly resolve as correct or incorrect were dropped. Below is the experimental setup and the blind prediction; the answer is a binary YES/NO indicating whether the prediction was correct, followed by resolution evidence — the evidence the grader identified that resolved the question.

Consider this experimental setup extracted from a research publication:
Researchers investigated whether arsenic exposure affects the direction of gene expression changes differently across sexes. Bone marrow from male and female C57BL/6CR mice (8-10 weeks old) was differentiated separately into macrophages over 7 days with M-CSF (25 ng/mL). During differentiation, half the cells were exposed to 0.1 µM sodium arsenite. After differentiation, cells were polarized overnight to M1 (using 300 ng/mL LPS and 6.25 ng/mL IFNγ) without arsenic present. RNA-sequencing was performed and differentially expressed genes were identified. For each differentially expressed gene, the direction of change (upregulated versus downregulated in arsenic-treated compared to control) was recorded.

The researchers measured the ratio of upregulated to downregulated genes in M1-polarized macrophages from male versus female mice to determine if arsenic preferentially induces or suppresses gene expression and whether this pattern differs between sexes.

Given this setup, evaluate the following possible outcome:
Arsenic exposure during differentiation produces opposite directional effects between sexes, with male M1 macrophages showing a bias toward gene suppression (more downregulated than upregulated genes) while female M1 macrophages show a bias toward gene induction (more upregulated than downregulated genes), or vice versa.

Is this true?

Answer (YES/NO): NO